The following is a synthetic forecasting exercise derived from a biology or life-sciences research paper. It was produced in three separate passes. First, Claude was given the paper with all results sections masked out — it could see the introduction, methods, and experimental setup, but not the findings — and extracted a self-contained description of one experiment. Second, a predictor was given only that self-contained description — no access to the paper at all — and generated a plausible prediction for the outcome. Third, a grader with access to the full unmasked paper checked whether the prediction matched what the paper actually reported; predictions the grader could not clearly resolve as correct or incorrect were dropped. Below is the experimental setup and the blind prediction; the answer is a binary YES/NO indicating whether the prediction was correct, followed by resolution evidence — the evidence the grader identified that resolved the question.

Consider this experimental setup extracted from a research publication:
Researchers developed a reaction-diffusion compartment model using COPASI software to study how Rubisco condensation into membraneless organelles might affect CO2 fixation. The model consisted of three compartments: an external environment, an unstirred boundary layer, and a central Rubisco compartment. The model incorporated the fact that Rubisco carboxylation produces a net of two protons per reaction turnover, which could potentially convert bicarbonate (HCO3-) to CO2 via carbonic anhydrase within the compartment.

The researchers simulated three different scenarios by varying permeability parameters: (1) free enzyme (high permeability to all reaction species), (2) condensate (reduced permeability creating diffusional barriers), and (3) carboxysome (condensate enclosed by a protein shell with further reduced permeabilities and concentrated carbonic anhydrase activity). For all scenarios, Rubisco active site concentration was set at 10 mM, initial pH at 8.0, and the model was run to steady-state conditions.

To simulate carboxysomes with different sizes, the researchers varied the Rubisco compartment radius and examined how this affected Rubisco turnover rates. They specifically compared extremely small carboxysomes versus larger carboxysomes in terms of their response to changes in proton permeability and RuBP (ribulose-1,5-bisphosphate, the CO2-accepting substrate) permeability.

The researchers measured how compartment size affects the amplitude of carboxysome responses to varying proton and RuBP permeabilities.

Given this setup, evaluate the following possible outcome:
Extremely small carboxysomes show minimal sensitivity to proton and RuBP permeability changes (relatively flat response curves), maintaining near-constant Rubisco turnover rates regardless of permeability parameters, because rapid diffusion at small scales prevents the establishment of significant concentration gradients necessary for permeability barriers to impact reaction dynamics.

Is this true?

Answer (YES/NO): NO